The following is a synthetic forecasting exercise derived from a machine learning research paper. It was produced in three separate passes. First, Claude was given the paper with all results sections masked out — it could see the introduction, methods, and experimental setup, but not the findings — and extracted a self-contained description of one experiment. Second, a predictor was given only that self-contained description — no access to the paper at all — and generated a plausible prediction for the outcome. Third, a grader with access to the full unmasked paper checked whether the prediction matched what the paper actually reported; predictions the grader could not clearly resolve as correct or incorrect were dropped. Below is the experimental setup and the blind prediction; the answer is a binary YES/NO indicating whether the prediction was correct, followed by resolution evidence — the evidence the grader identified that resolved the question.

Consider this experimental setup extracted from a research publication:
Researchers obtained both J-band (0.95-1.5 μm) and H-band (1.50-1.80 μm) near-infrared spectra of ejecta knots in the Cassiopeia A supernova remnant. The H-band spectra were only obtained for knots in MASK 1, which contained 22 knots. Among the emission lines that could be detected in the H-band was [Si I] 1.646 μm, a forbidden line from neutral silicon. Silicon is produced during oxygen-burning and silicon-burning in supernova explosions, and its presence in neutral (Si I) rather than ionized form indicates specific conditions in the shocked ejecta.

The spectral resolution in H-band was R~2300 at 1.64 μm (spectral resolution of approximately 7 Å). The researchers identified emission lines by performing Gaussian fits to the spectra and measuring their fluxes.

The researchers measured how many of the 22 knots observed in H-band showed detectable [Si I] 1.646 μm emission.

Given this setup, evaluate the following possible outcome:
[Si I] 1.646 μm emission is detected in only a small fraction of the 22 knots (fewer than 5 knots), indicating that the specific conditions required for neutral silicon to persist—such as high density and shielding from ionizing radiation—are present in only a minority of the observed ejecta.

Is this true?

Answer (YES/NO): NO